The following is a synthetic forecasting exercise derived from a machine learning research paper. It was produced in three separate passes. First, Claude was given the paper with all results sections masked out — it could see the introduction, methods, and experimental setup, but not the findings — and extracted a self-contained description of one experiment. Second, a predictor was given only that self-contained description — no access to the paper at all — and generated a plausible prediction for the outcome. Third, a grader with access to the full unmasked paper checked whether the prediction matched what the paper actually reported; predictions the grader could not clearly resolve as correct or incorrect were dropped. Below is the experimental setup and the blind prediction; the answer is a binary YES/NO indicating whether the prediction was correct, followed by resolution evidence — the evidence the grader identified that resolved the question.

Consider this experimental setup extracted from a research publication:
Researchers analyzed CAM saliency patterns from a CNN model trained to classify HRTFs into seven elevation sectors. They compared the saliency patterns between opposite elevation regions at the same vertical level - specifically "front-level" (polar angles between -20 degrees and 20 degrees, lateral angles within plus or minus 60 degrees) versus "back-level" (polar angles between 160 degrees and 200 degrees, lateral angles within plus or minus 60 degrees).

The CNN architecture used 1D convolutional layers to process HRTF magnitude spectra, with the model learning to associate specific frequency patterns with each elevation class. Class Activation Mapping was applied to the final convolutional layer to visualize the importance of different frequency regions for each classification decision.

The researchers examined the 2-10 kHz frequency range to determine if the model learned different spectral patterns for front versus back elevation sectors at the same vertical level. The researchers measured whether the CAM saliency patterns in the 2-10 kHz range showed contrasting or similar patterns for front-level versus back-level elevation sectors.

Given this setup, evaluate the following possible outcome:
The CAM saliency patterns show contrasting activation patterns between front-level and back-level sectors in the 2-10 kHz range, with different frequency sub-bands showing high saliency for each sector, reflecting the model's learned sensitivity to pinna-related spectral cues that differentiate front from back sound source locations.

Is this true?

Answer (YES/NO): YES